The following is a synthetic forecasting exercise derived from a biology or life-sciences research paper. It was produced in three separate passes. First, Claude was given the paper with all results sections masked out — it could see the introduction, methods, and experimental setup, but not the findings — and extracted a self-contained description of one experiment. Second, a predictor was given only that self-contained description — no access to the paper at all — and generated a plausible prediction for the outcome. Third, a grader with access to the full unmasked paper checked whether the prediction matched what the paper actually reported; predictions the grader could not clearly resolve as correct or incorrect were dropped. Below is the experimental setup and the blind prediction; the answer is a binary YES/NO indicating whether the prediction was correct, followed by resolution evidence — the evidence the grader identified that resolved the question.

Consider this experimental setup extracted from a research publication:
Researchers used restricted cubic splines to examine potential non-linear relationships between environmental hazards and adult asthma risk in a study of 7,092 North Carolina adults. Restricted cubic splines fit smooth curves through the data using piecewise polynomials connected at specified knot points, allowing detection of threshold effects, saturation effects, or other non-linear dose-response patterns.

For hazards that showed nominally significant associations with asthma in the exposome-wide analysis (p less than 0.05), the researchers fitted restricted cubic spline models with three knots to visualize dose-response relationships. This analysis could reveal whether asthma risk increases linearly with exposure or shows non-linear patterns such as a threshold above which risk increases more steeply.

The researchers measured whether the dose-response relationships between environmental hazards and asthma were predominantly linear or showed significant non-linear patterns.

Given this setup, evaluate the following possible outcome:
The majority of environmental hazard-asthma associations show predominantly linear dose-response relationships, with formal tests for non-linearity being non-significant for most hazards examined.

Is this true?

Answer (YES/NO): YES